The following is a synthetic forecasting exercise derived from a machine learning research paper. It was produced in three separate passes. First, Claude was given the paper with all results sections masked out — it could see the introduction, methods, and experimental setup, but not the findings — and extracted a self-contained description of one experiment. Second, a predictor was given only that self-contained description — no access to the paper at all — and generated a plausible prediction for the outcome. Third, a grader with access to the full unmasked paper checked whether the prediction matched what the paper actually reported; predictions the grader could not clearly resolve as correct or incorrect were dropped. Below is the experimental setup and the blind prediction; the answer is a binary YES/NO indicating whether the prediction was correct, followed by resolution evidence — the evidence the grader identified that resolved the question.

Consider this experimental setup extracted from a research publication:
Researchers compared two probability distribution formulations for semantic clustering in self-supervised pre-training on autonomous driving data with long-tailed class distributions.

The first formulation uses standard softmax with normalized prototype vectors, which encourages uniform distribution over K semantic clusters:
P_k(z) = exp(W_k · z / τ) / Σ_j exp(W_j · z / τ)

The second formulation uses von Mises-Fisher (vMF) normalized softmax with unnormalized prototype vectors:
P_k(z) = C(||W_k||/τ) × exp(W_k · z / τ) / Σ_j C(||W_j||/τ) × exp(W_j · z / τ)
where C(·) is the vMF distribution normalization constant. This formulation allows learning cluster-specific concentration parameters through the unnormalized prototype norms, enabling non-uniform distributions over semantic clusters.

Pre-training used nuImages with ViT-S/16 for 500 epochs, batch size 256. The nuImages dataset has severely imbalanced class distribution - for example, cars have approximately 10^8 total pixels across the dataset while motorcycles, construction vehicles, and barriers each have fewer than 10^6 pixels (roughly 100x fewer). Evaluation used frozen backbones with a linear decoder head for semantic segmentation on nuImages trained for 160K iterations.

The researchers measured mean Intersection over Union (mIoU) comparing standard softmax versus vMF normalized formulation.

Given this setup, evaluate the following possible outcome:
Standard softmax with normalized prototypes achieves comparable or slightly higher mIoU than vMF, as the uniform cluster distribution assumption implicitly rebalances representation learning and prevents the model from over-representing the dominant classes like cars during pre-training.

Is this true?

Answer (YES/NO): NO